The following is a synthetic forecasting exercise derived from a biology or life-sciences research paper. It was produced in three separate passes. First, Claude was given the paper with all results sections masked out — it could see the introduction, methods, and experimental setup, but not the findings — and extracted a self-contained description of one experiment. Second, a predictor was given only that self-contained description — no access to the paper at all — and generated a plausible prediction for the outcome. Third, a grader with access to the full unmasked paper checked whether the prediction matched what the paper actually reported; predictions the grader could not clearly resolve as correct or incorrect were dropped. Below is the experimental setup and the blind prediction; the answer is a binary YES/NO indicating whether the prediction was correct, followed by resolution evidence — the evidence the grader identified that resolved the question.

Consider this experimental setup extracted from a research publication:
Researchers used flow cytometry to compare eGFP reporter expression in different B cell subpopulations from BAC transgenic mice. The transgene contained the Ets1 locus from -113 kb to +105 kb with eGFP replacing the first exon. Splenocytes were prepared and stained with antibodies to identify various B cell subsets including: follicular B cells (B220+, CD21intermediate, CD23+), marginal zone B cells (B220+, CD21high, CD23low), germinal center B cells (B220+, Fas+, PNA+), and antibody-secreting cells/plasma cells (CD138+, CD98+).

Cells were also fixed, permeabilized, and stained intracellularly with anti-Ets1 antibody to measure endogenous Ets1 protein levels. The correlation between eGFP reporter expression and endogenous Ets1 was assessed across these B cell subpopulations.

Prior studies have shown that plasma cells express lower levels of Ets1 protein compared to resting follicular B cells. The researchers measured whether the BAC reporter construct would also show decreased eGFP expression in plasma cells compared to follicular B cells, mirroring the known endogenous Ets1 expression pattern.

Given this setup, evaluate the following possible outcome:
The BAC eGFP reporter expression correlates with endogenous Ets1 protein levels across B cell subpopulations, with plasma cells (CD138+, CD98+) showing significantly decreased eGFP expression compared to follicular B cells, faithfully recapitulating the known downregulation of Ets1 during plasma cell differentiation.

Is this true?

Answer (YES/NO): YES